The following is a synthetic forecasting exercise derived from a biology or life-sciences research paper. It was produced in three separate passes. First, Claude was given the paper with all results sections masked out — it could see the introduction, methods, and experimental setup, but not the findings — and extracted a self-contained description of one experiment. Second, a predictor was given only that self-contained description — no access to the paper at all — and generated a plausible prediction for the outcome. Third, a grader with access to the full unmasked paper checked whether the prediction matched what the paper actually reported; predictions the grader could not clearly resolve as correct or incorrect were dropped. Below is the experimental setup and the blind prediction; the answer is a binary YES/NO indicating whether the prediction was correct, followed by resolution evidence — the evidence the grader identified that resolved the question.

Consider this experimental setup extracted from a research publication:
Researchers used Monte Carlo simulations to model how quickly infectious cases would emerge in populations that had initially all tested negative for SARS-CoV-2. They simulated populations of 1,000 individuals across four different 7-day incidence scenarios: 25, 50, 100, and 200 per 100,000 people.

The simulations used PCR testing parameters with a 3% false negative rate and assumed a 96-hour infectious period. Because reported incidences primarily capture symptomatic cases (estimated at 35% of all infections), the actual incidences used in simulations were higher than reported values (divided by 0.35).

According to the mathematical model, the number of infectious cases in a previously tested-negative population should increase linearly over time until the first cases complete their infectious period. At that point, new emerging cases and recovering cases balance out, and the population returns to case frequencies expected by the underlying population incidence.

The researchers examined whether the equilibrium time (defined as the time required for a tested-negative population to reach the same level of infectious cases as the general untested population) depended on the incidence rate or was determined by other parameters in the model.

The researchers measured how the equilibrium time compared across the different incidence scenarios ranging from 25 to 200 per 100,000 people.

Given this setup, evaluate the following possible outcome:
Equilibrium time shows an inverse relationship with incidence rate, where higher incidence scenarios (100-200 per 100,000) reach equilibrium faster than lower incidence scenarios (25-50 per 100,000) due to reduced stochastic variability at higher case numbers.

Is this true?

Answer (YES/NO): NO